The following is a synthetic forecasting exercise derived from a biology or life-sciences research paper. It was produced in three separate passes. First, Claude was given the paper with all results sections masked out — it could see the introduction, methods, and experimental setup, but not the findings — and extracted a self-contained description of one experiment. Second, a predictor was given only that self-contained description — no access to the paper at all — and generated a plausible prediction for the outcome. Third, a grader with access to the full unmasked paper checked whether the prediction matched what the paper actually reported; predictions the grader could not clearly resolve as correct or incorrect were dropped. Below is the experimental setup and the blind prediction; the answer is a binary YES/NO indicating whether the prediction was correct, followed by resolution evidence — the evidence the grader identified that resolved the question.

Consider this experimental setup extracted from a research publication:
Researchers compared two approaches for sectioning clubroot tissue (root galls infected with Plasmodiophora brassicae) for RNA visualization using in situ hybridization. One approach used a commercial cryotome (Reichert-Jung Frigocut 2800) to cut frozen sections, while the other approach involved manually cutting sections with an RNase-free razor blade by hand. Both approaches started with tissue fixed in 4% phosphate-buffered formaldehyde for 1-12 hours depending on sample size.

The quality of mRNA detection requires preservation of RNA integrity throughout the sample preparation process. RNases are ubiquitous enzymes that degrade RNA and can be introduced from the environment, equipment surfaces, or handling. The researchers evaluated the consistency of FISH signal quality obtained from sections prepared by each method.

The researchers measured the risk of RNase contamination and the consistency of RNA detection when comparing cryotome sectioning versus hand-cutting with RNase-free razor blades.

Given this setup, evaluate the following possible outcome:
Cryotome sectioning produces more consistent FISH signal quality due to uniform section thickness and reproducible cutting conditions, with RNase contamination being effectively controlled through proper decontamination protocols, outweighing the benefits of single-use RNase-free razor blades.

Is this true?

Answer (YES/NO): NO